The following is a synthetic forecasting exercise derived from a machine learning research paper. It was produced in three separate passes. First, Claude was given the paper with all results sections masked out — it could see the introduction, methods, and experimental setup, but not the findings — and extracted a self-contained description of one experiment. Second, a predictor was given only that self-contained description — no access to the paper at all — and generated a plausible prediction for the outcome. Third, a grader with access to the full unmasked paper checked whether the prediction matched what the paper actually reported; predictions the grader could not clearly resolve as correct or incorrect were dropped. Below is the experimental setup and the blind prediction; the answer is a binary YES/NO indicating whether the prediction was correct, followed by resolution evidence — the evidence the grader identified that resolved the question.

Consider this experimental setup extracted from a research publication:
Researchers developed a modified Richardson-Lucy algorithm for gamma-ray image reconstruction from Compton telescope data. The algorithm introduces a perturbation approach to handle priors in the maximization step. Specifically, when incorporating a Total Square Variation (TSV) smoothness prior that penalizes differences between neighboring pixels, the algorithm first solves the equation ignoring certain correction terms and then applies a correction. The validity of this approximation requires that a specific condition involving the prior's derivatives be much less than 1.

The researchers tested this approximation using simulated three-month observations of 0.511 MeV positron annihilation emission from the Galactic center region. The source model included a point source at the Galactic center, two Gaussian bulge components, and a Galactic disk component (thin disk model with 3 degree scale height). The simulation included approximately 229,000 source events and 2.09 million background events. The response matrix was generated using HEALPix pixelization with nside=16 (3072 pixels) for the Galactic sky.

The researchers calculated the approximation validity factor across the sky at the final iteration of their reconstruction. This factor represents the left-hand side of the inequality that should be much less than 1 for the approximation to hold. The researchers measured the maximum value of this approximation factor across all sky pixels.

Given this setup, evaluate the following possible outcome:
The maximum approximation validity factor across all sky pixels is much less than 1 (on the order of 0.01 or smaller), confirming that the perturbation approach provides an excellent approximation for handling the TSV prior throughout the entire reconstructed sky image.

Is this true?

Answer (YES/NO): YES